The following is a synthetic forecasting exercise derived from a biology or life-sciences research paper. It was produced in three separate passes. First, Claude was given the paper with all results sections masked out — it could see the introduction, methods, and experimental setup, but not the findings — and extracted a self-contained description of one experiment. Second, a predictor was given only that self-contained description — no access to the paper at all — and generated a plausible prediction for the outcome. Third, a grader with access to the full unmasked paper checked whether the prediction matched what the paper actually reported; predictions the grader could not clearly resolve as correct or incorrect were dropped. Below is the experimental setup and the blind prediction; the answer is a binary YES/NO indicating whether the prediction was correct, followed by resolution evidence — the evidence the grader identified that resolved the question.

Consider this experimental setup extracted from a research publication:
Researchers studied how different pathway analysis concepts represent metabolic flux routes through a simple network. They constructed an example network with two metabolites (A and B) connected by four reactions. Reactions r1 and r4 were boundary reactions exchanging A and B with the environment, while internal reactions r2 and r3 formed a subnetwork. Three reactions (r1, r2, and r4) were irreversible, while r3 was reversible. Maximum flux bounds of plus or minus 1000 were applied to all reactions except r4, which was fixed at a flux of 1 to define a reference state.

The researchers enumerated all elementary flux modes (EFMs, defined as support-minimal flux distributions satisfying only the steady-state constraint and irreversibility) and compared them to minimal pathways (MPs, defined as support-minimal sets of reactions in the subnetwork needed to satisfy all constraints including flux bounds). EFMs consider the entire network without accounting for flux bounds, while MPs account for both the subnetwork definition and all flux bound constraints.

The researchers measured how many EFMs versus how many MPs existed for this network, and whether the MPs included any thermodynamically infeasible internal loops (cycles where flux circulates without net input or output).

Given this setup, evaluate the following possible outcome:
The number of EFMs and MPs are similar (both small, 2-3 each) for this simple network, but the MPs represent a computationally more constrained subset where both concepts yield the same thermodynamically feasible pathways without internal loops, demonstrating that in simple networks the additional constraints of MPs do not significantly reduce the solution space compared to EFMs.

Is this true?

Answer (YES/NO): NO